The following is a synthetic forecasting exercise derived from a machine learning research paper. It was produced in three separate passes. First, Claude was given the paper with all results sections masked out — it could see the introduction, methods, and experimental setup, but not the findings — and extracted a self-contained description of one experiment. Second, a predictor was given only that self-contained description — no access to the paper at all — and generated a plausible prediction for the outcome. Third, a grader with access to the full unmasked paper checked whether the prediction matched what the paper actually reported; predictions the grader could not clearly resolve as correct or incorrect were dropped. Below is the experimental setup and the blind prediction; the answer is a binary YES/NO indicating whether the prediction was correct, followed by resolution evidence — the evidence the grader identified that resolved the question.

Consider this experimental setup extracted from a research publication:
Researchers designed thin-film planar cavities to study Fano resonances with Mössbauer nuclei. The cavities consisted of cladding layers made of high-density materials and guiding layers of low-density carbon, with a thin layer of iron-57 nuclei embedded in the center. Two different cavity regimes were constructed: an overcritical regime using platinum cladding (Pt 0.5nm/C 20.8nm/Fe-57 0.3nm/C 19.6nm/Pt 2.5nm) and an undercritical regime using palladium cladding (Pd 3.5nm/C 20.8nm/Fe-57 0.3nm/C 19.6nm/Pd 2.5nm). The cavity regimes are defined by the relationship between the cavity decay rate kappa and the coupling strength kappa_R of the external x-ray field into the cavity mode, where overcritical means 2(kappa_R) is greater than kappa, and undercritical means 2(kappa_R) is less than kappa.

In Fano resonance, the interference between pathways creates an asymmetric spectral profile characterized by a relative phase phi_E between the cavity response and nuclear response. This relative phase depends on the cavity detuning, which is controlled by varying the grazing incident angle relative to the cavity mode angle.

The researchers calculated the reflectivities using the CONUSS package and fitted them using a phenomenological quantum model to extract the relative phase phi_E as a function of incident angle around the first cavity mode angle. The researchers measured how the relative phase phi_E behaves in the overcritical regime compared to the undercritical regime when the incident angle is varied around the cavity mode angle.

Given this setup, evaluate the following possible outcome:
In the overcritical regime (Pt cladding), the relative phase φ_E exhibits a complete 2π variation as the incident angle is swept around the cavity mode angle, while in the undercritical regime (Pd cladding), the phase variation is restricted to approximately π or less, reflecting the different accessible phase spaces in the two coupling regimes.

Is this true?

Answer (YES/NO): NO